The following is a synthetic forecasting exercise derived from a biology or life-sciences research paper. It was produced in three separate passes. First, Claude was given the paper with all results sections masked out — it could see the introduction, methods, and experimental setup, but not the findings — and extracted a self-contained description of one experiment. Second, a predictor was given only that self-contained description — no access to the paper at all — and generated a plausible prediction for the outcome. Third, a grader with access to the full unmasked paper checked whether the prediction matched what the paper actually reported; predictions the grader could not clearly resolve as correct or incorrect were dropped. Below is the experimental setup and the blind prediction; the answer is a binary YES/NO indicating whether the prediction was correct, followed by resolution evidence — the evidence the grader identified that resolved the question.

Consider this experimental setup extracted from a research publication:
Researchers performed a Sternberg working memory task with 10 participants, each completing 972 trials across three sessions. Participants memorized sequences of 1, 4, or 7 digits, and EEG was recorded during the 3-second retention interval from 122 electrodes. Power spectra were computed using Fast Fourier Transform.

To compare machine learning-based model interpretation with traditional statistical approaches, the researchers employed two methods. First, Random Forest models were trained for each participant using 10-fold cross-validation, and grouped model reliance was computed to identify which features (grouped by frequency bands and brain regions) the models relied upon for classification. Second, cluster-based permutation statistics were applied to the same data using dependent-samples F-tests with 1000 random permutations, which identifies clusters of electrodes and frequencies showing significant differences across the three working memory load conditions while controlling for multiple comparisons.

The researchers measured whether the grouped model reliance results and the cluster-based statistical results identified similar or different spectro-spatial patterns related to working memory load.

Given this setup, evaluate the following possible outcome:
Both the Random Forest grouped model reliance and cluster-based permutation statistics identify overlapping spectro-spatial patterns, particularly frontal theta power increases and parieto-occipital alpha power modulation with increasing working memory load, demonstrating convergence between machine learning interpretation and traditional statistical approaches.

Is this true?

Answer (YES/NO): NO